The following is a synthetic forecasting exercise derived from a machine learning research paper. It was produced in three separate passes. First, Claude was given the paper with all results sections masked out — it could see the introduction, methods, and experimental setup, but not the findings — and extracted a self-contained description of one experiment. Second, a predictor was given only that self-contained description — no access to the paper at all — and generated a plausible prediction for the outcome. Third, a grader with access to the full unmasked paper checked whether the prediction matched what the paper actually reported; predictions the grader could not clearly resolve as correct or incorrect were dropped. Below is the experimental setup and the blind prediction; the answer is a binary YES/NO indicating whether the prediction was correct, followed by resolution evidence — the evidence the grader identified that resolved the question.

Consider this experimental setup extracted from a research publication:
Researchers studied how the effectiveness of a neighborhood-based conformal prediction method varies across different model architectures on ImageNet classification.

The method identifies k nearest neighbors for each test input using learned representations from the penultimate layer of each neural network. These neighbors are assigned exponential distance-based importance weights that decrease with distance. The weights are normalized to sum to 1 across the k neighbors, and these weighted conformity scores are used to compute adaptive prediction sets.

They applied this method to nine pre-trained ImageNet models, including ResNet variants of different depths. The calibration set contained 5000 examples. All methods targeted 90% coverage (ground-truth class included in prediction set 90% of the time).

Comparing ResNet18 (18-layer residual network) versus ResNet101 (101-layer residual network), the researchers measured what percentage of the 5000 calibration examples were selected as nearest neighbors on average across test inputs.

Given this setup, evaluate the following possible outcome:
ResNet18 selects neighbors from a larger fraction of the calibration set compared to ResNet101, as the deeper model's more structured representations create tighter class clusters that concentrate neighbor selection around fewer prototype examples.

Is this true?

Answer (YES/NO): NO